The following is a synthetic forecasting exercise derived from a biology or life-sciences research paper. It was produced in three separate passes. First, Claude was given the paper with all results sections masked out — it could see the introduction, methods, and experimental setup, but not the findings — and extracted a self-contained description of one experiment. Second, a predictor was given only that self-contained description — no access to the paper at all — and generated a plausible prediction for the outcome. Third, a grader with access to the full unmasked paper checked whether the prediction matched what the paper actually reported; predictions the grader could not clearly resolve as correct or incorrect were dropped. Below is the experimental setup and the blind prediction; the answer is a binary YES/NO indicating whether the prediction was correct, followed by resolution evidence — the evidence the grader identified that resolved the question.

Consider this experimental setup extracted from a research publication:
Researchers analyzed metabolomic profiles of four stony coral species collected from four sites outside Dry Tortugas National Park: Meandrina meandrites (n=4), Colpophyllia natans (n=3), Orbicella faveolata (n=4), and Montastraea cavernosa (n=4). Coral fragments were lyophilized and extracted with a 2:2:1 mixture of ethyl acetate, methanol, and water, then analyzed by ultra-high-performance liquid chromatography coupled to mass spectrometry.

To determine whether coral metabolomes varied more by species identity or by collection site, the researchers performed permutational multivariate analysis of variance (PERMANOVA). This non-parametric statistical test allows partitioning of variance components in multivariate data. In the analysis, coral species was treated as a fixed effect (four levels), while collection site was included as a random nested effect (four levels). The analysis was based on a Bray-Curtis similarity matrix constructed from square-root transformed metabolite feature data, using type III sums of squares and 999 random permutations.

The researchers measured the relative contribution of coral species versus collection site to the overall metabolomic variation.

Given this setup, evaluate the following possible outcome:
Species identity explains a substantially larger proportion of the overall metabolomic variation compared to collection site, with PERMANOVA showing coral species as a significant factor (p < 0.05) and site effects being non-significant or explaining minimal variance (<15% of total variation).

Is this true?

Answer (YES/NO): YES